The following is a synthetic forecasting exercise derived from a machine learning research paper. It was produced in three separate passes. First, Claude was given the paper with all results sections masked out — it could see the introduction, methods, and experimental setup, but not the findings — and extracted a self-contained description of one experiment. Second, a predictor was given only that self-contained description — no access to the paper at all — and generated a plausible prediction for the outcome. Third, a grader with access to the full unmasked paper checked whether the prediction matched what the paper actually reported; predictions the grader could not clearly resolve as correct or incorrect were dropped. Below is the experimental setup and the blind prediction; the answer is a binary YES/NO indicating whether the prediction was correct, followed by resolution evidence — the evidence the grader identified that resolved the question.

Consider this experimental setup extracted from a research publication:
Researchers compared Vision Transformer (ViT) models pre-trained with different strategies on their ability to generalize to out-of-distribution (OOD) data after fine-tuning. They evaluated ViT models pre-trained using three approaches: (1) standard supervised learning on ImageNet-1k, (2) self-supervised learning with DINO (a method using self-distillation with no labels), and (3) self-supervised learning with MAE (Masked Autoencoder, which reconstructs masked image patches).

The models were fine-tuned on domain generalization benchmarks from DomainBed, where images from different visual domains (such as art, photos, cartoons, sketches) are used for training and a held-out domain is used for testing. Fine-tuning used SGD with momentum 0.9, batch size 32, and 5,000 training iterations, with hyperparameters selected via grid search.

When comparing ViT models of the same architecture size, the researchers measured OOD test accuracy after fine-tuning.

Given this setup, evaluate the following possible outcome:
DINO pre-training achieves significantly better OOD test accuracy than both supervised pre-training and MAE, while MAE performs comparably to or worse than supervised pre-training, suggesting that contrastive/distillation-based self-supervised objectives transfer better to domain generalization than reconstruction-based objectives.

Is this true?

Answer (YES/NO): NO